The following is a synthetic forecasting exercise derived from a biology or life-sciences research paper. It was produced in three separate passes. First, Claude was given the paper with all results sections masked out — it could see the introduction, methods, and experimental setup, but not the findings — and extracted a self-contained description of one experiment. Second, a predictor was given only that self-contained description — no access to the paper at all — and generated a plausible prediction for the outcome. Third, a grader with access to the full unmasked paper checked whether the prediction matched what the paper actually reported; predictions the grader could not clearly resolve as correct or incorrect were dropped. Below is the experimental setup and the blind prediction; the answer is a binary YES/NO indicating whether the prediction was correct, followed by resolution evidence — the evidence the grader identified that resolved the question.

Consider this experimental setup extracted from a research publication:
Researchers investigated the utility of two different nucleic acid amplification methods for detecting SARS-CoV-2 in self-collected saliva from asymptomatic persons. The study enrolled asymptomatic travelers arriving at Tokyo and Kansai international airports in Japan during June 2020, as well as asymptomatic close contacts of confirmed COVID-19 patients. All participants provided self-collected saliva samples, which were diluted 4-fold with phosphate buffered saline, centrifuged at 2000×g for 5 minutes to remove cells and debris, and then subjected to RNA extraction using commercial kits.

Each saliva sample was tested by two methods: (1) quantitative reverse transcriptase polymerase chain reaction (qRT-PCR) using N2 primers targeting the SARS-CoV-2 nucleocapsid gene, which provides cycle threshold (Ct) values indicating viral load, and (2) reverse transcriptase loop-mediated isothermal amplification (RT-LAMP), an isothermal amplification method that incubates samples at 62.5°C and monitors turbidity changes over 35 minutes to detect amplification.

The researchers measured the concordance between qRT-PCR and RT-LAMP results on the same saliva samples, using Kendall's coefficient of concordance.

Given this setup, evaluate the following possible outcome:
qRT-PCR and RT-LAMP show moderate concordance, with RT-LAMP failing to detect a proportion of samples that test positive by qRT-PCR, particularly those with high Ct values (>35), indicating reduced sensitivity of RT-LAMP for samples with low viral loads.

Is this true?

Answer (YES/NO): NO